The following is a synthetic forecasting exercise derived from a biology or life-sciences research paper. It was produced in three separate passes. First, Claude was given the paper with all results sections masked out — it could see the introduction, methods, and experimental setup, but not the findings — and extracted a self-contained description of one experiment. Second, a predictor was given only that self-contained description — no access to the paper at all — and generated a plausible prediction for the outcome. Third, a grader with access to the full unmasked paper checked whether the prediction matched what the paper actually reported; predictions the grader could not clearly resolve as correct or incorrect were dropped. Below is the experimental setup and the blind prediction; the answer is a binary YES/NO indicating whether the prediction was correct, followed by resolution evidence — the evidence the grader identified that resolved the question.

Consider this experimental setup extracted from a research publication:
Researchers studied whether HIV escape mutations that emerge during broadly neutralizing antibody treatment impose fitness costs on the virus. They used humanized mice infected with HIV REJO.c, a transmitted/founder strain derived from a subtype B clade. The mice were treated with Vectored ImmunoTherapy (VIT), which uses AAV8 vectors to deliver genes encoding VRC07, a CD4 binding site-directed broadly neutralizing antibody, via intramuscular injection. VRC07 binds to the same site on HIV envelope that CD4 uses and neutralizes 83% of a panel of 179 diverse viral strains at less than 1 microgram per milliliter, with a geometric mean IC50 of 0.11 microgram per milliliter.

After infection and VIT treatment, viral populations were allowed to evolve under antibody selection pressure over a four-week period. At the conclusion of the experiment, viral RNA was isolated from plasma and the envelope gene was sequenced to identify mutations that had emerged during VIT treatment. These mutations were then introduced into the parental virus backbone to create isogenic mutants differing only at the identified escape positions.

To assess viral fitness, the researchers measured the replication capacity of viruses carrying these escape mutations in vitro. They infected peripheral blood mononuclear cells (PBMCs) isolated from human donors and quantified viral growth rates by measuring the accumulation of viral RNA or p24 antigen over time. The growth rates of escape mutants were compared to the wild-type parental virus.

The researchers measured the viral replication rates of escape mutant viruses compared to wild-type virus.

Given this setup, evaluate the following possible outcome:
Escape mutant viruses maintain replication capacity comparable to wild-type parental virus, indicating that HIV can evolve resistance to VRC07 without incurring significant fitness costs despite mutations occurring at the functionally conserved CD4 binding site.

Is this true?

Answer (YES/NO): NO